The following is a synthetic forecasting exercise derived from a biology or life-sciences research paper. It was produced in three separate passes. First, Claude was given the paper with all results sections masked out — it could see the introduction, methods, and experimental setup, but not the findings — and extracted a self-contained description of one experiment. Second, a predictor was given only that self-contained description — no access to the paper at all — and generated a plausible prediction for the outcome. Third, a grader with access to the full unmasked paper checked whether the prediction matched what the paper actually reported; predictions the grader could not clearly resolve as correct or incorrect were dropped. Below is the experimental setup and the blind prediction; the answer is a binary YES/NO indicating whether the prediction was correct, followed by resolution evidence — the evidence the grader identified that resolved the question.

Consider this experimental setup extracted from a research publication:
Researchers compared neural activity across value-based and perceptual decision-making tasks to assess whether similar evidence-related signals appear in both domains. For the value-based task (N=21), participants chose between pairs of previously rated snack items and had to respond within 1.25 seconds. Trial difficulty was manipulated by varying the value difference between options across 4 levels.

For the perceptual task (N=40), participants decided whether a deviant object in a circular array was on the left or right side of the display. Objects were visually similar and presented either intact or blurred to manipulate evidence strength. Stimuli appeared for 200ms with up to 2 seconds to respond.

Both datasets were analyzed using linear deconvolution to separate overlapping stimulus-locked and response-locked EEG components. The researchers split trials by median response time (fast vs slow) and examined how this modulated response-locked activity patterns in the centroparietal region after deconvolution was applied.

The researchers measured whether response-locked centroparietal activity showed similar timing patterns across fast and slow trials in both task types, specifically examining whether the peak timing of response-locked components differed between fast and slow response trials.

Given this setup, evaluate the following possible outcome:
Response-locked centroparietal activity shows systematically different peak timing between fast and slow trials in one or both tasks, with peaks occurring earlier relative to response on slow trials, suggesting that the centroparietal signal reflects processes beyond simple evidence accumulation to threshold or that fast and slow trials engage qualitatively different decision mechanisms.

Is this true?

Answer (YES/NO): NO